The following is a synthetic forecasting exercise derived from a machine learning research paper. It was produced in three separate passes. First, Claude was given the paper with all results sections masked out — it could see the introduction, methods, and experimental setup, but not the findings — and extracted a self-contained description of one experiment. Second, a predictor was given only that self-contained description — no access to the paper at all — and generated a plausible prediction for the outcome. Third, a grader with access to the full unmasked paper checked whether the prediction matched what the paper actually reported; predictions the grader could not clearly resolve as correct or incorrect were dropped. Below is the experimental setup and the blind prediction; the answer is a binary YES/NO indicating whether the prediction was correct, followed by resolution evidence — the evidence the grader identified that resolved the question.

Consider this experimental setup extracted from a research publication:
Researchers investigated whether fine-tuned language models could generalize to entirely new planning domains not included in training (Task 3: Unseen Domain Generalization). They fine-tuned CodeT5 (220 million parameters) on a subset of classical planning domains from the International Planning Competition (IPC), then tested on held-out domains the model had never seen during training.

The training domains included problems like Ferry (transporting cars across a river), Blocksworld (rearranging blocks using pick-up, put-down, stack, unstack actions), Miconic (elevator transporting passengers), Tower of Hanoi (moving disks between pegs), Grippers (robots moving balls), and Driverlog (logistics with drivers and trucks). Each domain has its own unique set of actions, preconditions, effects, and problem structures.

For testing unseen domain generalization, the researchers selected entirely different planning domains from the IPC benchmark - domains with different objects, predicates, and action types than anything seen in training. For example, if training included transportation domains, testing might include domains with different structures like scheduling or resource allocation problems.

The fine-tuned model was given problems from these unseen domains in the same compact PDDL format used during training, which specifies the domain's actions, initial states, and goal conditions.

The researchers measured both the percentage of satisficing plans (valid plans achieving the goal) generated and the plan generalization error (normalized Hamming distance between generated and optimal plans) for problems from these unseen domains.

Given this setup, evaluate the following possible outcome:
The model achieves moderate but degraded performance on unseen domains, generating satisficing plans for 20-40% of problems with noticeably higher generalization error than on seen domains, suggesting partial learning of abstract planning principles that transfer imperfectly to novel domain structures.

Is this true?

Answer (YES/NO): NO